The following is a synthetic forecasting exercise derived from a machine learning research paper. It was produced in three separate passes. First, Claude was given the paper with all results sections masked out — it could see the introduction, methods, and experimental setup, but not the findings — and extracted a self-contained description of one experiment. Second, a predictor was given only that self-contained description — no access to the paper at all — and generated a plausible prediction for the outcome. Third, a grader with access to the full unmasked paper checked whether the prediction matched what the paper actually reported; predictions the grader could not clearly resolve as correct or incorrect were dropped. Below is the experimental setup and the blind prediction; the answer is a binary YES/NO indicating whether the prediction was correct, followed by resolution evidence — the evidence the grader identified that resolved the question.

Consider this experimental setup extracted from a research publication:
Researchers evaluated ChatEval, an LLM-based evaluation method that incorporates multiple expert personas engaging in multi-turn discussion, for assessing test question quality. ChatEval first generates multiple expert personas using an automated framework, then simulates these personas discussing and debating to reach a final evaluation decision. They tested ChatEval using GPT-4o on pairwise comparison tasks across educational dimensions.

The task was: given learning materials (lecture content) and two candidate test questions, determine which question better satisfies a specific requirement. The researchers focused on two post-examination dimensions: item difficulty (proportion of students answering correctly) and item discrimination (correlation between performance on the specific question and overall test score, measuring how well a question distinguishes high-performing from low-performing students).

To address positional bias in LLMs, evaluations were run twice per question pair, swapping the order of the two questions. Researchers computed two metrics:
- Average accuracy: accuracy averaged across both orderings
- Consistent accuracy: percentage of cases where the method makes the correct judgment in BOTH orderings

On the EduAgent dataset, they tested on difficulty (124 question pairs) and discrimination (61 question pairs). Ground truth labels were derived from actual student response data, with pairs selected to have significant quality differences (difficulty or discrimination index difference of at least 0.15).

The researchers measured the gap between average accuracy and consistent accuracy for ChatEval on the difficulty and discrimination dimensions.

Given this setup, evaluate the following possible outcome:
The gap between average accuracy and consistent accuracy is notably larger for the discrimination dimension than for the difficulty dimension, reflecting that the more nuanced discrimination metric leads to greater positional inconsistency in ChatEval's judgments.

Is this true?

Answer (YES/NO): NO